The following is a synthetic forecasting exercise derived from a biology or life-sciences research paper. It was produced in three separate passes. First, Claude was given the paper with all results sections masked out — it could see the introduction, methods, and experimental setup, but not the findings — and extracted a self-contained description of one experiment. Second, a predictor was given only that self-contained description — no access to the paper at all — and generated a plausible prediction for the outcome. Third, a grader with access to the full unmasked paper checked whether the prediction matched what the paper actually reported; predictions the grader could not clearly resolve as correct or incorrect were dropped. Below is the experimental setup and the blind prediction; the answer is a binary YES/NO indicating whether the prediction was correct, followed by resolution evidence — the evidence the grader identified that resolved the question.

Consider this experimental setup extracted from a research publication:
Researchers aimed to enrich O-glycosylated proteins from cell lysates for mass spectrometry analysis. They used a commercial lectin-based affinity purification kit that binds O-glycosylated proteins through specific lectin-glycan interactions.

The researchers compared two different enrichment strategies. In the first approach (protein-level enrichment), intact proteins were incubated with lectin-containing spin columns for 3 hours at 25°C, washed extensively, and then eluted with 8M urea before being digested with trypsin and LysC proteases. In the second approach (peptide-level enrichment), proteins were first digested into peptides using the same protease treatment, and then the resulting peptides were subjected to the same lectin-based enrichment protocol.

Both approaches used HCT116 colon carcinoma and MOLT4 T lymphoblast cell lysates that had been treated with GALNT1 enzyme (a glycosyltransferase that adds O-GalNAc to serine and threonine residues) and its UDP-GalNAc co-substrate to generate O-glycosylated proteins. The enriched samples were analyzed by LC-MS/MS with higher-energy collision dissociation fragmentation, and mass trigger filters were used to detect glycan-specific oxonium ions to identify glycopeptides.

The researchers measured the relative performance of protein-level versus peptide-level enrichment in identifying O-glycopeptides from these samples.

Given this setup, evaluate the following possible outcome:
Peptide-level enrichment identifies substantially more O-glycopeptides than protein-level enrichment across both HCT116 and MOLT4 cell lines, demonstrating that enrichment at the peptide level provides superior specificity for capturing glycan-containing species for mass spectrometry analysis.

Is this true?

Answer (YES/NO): NO